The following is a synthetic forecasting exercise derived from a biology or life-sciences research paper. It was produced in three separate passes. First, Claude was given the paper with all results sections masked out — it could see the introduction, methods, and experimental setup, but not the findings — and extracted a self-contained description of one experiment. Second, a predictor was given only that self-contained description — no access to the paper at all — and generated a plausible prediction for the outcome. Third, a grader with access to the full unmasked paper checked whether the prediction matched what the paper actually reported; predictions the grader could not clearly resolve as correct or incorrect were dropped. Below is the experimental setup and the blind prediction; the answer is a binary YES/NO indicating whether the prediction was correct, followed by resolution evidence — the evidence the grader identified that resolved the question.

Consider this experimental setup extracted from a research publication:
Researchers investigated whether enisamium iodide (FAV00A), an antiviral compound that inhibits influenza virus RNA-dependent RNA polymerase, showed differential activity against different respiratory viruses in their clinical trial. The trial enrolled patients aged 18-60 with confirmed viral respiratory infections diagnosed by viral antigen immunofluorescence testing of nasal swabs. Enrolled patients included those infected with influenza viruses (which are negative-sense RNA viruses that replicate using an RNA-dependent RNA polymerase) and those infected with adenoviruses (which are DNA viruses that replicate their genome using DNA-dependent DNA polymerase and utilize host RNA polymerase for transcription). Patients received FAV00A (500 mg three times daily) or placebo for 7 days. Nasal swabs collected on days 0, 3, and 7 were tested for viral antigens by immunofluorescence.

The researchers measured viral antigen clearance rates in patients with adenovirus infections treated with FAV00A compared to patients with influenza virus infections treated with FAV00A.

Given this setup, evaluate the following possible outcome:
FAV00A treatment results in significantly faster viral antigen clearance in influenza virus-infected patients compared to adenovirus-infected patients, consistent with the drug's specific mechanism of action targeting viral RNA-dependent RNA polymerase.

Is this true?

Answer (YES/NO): NO